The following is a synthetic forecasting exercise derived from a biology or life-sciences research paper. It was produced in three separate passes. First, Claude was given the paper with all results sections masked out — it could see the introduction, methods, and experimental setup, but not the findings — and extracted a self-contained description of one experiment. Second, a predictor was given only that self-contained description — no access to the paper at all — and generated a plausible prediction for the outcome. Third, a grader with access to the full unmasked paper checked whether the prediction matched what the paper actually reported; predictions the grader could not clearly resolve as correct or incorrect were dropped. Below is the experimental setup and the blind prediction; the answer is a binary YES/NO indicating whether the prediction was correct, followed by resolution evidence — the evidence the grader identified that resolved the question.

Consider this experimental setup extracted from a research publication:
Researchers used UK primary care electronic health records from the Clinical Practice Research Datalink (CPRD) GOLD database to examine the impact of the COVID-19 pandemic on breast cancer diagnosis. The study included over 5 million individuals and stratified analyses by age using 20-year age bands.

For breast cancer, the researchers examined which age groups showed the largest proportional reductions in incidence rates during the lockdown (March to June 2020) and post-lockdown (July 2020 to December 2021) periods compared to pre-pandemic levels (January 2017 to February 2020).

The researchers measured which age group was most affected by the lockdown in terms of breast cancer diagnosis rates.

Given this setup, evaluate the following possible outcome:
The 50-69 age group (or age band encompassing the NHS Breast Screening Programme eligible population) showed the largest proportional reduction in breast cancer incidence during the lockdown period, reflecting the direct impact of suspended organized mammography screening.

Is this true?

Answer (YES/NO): NO